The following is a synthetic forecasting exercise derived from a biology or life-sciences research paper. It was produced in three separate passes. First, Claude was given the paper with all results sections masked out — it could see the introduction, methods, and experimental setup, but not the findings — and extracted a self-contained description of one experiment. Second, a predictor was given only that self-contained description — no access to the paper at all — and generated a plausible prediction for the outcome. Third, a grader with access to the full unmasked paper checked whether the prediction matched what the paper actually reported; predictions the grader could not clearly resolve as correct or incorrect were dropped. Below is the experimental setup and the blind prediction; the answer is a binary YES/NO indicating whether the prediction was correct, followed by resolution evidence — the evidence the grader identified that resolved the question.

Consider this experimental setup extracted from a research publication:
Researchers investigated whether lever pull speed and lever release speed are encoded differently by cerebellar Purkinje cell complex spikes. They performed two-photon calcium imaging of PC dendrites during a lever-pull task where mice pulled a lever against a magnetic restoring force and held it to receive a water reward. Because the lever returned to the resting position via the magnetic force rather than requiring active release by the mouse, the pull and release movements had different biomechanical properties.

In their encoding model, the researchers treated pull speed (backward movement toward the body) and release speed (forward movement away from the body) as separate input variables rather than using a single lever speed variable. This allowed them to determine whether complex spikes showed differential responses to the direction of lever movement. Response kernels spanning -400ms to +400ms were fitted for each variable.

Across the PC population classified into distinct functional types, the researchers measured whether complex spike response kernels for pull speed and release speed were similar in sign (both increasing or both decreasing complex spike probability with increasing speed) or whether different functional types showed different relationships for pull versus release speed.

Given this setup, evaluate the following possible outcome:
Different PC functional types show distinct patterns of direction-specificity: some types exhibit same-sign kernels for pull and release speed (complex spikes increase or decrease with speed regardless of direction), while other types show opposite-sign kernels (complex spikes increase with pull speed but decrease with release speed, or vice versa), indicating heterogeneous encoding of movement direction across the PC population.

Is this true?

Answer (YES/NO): YES